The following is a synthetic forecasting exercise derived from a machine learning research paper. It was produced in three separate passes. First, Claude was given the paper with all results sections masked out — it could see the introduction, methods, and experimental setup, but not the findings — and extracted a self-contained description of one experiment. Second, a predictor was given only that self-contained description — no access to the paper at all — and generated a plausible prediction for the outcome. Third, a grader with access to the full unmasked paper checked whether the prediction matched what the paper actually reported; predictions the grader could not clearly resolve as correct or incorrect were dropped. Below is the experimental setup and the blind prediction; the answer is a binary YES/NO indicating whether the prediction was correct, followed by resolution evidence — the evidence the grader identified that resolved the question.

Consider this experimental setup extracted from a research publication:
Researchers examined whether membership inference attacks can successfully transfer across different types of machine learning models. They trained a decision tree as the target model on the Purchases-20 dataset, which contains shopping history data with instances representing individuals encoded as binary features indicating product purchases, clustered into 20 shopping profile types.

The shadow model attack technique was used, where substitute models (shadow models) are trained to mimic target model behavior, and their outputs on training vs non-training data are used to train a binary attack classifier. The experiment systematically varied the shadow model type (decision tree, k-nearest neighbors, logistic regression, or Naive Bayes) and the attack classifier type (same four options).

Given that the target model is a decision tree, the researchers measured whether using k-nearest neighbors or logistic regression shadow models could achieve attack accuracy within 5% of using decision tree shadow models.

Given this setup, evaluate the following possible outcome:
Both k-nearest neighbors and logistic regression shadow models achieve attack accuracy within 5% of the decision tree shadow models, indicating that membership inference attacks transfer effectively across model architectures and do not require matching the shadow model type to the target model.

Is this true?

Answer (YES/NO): YES